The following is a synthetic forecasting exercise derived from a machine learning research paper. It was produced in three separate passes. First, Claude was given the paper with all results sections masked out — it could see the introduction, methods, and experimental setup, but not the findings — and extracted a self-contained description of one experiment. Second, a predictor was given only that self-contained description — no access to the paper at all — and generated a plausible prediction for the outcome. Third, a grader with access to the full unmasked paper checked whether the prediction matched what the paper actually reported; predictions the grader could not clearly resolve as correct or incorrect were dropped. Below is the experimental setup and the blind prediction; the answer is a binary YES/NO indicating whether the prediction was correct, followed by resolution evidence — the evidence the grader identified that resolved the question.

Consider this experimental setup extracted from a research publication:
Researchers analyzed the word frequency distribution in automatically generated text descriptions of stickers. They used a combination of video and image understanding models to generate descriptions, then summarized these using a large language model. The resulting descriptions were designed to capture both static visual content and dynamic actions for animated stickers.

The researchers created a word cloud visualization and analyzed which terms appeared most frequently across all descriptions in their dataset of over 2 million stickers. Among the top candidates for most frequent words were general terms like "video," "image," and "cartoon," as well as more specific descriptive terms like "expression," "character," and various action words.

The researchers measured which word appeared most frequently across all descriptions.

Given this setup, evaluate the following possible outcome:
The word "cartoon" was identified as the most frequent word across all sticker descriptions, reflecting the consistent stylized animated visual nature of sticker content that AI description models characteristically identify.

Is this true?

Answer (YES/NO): NO